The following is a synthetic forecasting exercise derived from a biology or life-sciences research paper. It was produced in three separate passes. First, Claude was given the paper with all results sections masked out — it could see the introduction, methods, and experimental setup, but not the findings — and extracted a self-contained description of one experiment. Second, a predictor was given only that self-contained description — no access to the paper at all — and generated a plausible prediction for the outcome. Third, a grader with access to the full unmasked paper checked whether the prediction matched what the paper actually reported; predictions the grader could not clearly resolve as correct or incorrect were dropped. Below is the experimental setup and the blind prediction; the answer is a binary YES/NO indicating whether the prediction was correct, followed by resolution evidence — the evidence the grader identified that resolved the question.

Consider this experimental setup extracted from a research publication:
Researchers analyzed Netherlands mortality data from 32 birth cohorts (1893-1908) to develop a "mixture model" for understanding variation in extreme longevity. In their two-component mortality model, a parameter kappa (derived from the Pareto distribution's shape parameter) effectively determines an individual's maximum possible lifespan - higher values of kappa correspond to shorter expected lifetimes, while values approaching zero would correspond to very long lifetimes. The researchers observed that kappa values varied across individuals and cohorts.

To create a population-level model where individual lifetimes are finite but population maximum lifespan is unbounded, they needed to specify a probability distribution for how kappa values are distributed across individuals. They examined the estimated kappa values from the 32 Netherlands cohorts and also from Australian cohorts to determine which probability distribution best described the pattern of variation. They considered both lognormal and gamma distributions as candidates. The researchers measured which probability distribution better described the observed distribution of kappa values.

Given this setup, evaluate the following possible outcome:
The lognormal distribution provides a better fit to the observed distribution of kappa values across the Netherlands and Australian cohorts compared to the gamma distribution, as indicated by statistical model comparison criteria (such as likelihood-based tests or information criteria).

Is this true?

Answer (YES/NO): NO